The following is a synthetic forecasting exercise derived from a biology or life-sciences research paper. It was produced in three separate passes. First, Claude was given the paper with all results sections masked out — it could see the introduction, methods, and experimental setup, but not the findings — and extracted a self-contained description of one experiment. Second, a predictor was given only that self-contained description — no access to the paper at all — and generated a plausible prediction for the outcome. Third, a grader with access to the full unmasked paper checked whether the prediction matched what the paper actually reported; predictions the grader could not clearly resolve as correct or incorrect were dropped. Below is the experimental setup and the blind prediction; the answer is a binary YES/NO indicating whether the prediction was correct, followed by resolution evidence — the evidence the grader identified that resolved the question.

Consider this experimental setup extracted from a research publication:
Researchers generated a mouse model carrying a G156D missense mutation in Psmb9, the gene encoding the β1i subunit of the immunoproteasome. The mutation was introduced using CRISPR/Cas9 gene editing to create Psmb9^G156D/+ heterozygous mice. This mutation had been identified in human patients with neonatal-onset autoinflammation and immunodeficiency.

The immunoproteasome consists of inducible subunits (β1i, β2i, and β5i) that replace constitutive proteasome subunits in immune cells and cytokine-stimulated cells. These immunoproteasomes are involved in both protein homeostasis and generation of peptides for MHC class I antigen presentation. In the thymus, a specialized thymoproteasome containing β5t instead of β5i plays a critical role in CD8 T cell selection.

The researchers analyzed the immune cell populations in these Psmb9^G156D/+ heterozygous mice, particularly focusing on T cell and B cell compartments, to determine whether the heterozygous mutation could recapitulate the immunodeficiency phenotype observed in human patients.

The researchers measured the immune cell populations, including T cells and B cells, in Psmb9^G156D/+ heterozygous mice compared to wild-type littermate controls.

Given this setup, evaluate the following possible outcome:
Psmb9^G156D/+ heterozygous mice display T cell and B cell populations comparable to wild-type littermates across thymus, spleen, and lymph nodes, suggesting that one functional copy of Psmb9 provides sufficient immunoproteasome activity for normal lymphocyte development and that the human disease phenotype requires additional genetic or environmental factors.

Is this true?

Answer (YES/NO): NO